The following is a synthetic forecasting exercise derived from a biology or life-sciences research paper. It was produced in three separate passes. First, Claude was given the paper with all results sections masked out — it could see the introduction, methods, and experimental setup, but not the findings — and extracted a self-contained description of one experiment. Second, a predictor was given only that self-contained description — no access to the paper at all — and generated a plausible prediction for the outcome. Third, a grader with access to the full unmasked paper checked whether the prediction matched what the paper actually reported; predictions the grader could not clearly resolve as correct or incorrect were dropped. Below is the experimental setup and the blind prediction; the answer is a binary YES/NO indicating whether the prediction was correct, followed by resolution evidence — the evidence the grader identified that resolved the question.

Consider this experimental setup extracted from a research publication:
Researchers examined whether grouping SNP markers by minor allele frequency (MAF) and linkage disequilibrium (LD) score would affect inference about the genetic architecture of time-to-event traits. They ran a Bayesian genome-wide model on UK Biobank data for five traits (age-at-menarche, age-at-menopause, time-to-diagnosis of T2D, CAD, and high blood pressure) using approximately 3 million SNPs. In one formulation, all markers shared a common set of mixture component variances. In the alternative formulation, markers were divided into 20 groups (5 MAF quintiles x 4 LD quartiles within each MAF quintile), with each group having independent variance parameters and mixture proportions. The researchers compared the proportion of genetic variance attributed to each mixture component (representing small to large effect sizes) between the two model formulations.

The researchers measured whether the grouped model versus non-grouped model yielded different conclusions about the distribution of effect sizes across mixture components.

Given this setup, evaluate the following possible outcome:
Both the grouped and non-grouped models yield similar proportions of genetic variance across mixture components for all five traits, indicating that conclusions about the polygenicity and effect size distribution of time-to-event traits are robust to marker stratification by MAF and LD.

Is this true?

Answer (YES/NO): YES